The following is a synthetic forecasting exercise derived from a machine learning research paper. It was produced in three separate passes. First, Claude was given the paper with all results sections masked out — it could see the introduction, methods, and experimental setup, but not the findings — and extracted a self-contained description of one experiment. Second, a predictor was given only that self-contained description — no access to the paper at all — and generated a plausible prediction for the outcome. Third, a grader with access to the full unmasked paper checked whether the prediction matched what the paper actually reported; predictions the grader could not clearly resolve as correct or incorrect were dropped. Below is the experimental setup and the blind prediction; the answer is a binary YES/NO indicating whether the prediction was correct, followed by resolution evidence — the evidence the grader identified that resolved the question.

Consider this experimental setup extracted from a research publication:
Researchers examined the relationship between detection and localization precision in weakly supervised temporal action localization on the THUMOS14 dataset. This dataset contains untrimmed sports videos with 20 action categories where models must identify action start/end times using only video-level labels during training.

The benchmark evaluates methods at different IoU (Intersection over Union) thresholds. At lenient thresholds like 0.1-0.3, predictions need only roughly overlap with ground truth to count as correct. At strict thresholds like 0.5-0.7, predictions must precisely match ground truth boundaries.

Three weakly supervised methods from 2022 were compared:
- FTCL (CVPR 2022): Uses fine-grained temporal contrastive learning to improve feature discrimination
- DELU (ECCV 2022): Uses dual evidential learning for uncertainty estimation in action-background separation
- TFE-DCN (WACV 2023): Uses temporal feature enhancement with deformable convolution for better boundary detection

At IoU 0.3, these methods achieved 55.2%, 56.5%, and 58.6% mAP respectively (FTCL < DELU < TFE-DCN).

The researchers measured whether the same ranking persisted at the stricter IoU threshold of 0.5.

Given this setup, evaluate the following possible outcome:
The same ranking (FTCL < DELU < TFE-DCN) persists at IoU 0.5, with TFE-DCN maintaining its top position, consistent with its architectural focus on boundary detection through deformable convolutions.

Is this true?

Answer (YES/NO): YES